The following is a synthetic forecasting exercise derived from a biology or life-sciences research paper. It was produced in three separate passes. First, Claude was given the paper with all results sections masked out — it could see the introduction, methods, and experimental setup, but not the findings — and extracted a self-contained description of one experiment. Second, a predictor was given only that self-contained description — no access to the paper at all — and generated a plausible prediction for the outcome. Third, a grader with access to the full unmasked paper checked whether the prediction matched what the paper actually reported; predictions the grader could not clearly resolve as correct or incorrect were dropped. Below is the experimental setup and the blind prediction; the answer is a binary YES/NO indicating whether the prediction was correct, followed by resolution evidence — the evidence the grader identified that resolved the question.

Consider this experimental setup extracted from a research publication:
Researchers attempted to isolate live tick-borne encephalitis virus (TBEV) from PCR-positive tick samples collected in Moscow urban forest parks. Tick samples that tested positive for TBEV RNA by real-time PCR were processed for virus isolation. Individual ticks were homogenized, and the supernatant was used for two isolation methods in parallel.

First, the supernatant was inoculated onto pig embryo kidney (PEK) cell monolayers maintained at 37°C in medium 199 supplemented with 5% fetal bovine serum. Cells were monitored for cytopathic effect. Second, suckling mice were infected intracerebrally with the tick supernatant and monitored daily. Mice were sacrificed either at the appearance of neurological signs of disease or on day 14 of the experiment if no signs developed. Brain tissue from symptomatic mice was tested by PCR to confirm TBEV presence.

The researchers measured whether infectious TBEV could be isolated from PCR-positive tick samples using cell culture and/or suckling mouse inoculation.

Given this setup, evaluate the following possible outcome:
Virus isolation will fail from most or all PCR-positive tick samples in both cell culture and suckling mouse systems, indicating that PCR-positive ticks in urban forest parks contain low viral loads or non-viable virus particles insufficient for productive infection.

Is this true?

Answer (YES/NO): NO